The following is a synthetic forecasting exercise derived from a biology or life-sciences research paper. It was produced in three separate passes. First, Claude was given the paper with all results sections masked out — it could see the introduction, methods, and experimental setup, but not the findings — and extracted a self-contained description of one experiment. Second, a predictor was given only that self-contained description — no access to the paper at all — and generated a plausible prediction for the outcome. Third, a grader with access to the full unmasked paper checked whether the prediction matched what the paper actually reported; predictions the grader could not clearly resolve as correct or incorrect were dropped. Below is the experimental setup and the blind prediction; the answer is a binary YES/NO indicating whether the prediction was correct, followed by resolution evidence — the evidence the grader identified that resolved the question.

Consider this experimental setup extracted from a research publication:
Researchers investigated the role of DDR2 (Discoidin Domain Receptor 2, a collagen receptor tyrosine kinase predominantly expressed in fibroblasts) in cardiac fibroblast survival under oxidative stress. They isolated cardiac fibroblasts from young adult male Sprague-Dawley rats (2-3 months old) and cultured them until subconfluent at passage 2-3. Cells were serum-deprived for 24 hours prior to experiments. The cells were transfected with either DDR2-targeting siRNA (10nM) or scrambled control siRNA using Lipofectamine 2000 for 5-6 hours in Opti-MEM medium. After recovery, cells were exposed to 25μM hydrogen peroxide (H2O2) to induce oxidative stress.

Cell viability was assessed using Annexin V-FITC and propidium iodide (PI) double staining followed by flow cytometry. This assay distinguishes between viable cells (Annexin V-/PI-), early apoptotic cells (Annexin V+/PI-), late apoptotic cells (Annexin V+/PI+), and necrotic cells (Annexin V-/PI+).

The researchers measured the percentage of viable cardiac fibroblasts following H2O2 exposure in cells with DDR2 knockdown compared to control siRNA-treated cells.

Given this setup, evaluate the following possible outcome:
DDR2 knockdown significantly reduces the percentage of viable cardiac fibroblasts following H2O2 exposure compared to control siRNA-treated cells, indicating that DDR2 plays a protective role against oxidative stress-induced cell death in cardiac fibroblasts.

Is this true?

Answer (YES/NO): YES